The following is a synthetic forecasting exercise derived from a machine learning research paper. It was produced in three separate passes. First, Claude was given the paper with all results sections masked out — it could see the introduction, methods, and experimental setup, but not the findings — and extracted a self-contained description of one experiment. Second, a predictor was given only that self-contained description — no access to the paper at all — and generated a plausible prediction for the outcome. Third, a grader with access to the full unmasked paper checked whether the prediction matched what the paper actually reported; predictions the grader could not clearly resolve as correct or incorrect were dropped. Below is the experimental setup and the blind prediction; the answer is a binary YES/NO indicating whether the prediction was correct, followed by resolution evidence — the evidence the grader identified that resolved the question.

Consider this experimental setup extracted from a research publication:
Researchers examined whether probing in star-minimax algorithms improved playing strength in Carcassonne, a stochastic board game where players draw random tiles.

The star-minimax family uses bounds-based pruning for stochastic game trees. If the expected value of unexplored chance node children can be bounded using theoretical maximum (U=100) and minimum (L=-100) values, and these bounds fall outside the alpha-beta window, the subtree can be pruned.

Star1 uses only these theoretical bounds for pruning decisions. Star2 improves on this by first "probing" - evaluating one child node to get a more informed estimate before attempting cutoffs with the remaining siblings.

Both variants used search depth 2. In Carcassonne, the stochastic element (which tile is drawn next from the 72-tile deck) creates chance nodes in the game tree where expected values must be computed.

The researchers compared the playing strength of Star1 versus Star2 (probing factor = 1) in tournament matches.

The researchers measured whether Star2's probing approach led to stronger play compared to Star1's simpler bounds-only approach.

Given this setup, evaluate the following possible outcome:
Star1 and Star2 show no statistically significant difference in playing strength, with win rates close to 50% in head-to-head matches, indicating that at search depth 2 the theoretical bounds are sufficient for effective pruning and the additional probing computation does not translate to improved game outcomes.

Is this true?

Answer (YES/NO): NO